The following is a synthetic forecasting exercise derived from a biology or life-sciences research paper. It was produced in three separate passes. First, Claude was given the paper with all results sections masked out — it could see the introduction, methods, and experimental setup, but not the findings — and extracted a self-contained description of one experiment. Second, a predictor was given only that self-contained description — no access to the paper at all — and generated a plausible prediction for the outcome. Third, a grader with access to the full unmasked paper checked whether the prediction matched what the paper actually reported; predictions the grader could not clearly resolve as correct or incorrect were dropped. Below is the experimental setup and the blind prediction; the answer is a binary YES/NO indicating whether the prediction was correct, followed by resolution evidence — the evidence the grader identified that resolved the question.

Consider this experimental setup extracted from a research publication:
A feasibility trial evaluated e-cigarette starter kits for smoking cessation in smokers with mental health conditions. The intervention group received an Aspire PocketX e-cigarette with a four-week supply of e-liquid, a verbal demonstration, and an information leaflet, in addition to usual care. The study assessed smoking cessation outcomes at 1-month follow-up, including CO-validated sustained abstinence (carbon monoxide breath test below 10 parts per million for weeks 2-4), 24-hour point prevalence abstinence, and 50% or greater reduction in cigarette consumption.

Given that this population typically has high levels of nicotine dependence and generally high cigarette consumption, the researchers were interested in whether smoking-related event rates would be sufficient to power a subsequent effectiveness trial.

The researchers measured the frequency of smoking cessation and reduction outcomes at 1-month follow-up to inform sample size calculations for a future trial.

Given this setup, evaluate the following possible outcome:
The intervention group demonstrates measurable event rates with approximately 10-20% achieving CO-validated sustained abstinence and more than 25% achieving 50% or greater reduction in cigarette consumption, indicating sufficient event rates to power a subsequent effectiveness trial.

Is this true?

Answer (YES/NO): NO